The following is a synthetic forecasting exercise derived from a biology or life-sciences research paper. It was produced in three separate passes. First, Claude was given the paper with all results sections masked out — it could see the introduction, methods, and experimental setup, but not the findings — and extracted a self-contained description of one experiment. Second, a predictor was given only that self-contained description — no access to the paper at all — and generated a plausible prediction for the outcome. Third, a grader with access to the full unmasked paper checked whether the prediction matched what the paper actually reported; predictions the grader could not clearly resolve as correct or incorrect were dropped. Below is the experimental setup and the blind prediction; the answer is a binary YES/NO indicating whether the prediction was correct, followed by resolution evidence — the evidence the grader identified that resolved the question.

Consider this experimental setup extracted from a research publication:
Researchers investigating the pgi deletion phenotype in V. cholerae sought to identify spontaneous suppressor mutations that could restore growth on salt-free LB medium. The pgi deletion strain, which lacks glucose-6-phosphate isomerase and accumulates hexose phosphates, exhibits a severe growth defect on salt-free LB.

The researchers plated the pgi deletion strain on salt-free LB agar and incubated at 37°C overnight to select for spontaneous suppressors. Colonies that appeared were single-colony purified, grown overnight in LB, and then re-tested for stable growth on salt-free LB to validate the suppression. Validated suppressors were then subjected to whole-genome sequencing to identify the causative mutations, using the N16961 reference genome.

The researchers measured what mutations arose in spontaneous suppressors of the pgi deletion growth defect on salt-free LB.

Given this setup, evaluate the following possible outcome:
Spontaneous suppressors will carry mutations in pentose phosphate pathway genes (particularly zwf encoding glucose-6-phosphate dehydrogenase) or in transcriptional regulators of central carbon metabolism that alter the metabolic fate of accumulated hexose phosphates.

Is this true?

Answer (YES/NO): NO